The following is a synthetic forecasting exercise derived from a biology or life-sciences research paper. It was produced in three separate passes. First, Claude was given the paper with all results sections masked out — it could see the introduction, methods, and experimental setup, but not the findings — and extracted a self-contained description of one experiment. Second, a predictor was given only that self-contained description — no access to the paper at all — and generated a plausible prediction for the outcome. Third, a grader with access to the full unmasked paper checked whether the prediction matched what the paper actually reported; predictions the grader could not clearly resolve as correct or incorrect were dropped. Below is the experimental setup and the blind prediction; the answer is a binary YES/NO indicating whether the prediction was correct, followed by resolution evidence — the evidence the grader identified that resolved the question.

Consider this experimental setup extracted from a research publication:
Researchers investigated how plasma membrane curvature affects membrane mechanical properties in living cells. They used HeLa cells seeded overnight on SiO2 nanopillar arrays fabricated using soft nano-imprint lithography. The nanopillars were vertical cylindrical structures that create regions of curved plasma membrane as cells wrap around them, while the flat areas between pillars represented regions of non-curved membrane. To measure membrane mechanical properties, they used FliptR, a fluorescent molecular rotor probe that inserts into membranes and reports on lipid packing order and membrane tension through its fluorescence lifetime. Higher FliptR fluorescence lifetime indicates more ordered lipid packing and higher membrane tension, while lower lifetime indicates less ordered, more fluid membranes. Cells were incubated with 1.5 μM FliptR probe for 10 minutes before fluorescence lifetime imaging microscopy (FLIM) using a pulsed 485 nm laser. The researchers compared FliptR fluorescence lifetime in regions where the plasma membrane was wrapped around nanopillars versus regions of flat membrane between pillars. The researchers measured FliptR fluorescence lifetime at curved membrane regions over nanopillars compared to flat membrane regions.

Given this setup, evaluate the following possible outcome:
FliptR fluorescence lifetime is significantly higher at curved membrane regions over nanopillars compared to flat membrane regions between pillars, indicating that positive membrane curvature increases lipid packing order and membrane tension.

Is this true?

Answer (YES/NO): NO